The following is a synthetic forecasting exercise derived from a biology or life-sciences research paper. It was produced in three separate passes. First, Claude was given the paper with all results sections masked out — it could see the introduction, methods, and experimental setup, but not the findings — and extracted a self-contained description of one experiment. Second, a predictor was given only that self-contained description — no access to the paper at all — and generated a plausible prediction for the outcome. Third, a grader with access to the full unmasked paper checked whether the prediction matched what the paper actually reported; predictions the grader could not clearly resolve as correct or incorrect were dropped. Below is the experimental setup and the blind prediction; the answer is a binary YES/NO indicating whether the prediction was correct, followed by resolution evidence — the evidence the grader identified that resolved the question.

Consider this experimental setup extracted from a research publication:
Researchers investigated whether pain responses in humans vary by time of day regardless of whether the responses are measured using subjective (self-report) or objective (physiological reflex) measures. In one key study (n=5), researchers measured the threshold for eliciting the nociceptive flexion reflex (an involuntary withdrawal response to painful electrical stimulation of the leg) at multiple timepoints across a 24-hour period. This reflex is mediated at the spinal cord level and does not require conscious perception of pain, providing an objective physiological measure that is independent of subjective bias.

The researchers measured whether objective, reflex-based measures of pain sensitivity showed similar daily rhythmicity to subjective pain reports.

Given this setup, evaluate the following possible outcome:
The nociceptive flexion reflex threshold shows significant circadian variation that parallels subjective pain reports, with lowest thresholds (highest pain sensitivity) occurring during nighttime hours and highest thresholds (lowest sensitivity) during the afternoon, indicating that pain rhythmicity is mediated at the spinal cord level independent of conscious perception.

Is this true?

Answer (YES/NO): NO